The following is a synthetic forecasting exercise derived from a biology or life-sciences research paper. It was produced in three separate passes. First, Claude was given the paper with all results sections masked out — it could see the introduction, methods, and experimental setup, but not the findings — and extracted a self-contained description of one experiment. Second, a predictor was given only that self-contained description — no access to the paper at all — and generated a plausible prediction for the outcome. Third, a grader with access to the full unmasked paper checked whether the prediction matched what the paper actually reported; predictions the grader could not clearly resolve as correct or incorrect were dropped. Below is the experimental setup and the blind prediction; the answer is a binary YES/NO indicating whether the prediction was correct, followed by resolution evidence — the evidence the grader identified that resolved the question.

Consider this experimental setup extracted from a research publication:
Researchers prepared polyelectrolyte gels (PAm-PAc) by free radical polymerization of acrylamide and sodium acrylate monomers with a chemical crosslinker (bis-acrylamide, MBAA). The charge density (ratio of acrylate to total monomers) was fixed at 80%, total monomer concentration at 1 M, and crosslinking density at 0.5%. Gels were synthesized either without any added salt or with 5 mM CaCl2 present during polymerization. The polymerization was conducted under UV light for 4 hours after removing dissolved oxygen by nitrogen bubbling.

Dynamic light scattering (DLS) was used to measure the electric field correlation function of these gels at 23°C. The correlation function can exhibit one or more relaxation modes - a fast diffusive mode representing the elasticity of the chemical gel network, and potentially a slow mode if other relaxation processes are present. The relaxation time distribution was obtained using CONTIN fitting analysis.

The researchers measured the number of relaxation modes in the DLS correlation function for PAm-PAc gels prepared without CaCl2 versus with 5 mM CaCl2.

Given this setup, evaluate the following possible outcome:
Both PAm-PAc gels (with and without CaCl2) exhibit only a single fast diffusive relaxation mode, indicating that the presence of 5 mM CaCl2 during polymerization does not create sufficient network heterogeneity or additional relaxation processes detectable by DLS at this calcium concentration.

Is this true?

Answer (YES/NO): NO